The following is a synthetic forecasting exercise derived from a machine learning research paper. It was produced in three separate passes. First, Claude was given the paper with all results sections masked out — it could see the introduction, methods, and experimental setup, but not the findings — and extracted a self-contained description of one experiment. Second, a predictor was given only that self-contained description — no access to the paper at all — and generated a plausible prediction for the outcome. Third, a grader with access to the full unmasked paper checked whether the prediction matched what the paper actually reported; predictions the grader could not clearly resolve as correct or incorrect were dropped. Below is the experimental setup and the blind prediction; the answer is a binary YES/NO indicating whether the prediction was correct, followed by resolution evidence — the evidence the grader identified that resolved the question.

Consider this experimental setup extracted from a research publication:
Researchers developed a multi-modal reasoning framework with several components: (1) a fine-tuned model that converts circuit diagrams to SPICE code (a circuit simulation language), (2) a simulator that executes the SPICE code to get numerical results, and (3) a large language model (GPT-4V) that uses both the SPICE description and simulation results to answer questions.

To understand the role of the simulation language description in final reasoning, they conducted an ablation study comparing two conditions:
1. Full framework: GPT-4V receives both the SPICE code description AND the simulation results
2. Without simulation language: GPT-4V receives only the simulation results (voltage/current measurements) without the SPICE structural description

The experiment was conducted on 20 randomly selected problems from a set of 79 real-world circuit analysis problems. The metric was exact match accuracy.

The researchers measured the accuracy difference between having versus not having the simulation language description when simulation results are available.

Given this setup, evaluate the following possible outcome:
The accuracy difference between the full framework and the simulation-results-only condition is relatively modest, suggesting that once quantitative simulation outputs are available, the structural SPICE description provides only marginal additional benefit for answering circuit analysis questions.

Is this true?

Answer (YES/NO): NO